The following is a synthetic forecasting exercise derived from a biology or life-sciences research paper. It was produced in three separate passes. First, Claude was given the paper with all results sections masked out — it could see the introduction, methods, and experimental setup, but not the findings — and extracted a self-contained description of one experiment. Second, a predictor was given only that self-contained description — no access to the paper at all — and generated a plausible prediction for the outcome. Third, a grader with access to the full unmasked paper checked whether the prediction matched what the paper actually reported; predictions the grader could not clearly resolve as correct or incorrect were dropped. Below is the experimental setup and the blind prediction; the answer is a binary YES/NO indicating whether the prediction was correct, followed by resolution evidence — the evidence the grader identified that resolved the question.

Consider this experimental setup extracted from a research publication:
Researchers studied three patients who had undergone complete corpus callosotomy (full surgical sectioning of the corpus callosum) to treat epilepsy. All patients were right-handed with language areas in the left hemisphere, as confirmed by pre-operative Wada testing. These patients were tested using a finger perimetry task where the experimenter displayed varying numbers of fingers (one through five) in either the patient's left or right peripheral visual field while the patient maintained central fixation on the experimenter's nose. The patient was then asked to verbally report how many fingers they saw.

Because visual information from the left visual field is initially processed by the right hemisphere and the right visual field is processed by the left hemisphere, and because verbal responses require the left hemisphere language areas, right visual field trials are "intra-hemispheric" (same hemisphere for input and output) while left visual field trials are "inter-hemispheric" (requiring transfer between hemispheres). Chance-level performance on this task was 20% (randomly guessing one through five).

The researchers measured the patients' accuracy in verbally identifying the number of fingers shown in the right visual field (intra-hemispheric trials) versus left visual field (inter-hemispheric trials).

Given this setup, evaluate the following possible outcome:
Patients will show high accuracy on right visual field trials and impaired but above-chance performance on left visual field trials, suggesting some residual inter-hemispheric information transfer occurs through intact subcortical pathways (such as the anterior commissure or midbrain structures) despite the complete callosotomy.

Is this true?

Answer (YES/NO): NO